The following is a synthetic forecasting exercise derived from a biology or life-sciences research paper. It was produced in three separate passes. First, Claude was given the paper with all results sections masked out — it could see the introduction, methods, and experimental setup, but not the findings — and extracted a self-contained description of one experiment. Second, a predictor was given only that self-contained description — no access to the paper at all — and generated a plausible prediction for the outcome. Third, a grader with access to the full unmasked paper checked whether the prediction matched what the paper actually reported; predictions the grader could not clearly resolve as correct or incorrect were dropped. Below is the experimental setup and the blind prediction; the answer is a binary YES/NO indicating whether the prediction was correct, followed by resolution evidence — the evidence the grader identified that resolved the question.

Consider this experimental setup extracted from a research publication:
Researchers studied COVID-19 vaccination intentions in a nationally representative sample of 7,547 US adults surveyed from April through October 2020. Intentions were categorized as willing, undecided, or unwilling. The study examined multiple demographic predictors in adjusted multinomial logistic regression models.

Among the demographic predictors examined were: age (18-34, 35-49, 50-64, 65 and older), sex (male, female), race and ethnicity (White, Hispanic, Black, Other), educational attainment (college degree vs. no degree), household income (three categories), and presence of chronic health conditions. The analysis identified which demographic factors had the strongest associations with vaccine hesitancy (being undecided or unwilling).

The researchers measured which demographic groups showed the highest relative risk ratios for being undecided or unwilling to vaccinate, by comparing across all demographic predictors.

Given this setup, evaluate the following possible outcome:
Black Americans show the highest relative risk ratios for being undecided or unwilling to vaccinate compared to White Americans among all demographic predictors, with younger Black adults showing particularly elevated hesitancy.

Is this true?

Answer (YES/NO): NO